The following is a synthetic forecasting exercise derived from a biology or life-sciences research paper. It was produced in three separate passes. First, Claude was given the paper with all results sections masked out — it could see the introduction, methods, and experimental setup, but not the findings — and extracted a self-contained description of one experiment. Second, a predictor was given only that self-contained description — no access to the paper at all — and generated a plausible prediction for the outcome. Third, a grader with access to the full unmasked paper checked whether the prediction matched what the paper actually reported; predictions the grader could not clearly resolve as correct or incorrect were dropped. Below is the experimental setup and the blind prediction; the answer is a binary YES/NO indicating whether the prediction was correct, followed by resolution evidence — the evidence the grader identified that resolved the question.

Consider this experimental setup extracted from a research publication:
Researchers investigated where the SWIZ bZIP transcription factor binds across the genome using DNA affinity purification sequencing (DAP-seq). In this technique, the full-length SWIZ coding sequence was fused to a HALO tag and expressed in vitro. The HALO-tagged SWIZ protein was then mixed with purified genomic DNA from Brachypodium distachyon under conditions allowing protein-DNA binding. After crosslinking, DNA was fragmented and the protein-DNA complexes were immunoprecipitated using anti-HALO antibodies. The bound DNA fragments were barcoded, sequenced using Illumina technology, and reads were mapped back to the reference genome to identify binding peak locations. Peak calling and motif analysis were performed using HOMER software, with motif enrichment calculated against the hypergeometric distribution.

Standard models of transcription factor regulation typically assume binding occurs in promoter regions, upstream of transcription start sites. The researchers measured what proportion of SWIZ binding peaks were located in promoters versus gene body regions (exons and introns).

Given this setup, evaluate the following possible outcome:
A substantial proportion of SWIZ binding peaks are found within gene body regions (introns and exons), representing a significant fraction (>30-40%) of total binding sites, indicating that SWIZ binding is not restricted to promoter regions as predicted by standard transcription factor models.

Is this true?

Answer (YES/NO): YES